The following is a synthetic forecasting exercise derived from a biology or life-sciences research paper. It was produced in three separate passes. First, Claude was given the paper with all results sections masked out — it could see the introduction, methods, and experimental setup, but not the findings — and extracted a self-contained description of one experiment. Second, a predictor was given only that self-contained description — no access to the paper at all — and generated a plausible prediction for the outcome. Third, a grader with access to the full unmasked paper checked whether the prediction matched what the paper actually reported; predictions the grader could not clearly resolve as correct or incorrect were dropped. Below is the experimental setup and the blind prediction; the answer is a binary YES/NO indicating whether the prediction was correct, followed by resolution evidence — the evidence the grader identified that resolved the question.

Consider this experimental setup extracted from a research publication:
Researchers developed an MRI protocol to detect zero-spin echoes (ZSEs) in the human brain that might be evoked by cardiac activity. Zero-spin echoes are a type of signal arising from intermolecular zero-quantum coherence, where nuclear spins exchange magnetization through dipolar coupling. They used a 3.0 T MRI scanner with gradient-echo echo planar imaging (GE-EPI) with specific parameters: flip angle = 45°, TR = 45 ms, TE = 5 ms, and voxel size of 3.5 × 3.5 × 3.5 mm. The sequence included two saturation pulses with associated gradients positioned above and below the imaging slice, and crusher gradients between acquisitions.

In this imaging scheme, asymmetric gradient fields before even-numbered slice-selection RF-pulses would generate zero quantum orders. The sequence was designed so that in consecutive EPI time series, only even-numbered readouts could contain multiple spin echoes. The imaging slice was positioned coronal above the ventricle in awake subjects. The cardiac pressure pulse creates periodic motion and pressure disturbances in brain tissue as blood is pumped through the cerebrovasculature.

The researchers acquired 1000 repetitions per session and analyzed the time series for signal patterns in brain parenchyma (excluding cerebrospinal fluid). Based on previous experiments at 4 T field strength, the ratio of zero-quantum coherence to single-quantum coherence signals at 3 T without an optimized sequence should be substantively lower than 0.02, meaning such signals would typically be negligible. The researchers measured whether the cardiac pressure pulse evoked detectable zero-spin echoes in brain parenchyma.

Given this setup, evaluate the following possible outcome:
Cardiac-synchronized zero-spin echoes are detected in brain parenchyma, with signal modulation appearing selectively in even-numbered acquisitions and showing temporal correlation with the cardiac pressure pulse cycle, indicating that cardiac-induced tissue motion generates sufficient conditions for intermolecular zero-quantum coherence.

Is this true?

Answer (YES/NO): NO